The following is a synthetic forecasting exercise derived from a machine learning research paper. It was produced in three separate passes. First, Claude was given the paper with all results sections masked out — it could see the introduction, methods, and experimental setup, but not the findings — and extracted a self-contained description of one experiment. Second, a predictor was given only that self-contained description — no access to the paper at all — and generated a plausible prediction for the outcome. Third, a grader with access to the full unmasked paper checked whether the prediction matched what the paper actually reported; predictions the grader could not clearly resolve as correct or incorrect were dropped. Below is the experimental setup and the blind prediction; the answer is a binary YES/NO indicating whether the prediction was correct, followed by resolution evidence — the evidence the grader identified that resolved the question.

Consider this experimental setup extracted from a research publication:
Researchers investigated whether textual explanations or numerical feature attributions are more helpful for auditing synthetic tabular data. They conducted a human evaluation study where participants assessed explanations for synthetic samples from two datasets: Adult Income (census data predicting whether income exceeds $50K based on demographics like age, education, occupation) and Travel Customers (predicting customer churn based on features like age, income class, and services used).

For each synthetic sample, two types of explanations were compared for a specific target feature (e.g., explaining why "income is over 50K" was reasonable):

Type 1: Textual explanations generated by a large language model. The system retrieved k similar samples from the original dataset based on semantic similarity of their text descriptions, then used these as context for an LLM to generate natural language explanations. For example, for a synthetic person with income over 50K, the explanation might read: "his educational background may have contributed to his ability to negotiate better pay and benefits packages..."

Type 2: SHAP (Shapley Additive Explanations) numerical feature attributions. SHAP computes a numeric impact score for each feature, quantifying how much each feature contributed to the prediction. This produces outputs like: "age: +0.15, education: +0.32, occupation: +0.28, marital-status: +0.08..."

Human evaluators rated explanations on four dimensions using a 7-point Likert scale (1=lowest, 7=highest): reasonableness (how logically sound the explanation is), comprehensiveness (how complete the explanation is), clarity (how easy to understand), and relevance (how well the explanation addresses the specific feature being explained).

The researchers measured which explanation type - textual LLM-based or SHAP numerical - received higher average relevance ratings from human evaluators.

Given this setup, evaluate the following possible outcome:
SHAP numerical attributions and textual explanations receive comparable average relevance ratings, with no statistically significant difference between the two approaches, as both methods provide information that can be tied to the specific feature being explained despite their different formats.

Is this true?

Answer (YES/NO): NO